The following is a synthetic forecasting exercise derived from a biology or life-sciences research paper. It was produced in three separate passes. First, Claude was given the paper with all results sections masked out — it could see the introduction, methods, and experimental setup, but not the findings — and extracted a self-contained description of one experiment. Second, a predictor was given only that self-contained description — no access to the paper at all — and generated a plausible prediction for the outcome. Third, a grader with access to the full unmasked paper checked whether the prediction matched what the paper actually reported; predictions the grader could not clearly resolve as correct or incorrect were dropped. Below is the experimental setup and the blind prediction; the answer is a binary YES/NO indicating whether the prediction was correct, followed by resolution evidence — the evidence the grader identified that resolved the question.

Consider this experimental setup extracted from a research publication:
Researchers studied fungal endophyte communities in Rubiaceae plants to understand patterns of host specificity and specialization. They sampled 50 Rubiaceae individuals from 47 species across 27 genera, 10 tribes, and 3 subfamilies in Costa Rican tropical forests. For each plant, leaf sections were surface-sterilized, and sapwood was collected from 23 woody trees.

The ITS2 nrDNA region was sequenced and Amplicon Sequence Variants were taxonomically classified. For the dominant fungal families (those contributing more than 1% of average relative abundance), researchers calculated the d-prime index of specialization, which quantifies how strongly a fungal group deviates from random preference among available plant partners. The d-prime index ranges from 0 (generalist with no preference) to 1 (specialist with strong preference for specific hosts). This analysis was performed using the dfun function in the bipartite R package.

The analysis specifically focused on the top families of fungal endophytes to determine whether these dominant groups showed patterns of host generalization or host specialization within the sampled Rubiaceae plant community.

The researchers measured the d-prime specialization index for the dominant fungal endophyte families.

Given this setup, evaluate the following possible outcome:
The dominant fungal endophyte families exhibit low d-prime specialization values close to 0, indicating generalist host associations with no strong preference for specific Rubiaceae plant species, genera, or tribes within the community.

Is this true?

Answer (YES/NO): YES